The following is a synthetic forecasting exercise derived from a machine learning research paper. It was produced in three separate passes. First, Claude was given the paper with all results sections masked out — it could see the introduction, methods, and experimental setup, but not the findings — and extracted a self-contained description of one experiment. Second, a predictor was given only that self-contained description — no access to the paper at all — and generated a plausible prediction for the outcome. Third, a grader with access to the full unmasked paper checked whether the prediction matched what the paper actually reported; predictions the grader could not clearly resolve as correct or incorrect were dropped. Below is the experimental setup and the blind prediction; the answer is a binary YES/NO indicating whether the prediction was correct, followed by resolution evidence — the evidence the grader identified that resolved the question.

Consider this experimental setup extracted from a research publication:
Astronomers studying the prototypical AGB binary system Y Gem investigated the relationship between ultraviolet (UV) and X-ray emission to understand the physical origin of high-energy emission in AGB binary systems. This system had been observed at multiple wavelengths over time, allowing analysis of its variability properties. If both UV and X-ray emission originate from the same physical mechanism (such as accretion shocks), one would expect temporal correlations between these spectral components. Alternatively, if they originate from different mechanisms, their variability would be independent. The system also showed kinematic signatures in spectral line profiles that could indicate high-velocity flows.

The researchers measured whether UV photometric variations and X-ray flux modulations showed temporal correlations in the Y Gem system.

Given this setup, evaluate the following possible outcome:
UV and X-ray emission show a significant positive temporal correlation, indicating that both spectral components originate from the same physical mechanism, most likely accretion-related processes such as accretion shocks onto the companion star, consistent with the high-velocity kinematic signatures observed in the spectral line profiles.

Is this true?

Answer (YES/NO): YES